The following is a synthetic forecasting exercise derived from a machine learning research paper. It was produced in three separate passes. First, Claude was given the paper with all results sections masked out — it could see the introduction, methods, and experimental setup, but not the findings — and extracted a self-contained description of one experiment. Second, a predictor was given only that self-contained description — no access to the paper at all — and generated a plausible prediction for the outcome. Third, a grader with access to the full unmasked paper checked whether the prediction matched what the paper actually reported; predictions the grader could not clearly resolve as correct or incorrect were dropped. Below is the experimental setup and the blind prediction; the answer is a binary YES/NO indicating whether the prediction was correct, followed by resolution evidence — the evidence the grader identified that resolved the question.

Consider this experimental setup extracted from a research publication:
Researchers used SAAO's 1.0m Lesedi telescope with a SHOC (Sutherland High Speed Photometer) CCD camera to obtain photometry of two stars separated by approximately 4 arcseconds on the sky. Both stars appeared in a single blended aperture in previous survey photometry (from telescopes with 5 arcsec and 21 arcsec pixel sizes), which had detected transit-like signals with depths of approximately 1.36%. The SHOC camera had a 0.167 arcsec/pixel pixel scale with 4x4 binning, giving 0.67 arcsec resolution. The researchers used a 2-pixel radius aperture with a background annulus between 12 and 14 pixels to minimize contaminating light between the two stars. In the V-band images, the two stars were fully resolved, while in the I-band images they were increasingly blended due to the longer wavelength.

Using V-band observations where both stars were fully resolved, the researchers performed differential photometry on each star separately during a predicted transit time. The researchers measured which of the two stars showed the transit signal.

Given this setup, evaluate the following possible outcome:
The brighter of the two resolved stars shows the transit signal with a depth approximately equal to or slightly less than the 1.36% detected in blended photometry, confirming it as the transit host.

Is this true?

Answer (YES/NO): NO